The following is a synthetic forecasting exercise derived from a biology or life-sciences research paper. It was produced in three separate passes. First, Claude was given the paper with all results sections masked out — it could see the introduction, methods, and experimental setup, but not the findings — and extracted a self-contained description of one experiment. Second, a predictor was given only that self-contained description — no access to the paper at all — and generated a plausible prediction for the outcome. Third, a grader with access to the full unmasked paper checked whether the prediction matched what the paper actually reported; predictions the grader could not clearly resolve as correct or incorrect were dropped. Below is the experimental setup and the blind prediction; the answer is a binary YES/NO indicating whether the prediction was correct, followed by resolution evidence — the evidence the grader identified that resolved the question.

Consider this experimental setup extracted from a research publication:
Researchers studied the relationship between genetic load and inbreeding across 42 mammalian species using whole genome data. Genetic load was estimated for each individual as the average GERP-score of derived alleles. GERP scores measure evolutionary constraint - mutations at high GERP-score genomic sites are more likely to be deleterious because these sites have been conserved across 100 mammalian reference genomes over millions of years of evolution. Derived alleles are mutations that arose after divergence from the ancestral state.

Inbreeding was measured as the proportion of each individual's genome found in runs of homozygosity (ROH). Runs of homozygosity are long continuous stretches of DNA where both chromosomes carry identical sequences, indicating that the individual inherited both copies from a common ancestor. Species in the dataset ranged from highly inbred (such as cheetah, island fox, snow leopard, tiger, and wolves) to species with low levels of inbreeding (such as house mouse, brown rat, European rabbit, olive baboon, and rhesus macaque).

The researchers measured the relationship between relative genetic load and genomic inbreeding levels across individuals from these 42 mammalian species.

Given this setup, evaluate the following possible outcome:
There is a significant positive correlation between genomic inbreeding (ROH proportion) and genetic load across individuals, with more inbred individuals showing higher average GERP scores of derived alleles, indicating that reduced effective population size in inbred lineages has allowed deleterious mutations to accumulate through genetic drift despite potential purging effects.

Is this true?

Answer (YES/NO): NO